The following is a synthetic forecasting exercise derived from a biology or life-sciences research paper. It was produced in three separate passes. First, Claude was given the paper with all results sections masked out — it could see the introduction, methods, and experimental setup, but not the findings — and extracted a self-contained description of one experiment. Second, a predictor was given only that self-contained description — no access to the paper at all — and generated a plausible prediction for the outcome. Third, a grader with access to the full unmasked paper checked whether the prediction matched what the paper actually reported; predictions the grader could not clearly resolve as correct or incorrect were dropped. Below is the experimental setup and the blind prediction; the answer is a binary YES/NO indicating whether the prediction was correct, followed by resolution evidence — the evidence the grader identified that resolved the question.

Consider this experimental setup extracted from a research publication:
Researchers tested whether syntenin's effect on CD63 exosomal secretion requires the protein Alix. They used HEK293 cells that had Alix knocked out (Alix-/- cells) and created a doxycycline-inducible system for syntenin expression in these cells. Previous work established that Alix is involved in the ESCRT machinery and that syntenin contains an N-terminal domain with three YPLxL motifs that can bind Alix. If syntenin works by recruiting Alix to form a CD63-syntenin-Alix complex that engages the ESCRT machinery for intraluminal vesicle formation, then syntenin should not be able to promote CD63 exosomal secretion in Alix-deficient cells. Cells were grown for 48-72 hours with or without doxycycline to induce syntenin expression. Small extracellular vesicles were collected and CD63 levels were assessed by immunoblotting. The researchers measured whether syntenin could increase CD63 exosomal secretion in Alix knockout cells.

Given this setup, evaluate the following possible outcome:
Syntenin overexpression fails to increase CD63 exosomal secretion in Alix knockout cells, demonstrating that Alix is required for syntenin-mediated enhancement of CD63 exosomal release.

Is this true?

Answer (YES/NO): NO